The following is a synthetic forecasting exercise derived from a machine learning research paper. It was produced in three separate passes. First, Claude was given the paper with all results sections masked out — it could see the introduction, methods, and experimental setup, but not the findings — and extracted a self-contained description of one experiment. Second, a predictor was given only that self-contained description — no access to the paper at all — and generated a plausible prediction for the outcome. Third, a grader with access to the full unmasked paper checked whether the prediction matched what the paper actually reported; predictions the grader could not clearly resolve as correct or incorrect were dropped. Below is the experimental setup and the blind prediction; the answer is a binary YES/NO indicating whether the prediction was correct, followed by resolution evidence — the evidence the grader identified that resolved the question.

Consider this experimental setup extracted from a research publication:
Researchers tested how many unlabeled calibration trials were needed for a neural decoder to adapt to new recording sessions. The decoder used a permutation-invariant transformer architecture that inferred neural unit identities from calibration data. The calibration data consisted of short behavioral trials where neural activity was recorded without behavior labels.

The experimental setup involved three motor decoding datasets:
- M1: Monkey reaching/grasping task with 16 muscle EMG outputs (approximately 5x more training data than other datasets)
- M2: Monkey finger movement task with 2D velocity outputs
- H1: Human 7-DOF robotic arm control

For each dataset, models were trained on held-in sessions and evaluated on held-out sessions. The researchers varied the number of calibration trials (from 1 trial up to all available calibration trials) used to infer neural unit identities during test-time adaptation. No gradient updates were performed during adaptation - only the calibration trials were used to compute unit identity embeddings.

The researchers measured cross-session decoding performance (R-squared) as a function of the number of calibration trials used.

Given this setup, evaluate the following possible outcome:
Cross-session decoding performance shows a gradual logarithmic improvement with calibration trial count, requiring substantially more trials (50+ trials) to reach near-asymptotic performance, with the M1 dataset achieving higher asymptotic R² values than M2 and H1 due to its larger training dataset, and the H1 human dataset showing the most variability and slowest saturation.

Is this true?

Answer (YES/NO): NO